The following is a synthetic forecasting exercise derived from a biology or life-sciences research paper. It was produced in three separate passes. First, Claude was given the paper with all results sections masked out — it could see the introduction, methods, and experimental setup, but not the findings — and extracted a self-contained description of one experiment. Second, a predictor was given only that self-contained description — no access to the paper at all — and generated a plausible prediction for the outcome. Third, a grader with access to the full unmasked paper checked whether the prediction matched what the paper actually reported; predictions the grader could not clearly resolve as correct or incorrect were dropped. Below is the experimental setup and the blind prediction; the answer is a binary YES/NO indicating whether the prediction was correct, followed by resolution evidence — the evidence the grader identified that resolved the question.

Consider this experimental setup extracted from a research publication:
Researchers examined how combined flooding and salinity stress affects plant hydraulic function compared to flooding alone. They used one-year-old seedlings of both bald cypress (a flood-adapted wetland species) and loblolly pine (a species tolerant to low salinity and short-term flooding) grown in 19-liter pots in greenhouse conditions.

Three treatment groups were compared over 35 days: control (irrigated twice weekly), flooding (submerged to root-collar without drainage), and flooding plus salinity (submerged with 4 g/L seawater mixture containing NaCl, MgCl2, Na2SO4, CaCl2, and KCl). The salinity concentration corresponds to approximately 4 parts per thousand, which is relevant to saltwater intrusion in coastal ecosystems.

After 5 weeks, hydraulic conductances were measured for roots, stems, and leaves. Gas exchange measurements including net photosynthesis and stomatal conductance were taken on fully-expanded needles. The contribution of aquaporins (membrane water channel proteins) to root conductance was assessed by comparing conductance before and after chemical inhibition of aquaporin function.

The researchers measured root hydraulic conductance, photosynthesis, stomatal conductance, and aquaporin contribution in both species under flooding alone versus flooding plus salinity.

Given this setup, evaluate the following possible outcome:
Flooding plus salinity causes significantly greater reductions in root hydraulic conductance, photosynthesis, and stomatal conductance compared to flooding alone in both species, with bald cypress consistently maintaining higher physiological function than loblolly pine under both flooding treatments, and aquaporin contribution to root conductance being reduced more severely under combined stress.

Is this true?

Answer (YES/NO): NO